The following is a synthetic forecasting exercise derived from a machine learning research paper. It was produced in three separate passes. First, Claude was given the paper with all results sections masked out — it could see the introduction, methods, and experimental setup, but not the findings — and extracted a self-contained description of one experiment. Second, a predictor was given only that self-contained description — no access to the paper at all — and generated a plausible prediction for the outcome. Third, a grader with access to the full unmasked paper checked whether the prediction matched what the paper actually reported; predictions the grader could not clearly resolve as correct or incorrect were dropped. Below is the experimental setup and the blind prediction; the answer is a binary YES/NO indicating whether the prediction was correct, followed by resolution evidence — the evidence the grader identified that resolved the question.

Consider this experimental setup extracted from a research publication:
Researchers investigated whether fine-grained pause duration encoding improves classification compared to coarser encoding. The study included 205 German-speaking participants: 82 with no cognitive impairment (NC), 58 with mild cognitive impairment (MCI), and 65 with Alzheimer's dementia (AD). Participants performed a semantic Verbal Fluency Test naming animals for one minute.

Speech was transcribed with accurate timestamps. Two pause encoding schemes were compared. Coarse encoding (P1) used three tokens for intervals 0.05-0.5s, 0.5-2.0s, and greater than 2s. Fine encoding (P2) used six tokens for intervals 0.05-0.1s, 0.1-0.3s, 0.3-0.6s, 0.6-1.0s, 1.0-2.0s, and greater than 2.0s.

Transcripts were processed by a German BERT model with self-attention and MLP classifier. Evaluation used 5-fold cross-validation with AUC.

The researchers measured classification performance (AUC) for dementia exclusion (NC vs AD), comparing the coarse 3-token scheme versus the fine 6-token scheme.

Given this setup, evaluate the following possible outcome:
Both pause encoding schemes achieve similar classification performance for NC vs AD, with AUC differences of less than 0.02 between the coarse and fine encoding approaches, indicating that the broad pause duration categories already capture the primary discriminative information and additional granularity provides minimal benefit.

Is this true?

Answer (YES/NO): YES